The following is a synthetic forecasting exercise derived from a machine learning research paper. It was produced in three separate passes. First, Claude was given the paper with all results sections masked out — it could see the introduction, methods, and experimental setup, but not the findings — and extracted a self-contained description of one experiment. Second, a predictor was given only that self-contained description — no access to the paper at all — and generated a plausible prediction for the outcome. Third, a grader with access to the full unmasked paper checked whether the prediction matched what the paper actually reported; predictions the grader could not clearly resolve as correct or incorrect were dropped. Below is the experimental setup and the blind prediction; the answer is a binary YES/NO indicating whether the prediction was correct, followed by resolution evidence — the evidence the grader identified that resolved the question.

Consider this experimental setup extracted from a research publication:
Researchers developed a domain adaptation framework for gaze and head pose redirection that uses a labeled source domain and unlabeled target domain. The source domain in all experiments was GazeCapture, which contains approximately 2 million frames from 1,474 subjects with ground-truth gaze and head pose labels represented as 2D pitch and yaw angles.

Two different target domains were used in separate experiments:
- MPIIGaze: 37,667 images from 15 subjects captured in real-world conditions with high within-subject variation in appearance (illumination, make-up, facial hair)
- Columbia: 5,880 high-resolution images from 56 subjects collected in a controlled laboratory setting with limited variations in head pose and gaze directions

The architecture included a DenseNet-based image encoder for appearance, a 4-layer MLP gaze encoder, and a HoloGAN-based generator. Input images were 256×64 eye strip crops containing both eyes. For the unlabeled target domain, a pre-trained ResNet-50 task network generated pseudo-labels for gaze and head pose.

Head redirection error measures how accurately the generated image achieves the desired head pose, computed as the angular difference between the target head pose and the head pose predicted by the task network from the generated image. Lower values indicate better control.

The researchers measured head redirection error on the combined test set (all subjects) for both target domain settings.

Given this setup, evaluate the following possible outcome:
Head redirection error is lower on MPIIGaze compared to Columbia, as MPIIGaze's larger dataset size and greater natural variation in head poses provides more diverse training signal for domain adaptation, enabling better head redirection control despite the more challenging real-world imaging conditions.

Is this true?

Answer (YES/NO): NO